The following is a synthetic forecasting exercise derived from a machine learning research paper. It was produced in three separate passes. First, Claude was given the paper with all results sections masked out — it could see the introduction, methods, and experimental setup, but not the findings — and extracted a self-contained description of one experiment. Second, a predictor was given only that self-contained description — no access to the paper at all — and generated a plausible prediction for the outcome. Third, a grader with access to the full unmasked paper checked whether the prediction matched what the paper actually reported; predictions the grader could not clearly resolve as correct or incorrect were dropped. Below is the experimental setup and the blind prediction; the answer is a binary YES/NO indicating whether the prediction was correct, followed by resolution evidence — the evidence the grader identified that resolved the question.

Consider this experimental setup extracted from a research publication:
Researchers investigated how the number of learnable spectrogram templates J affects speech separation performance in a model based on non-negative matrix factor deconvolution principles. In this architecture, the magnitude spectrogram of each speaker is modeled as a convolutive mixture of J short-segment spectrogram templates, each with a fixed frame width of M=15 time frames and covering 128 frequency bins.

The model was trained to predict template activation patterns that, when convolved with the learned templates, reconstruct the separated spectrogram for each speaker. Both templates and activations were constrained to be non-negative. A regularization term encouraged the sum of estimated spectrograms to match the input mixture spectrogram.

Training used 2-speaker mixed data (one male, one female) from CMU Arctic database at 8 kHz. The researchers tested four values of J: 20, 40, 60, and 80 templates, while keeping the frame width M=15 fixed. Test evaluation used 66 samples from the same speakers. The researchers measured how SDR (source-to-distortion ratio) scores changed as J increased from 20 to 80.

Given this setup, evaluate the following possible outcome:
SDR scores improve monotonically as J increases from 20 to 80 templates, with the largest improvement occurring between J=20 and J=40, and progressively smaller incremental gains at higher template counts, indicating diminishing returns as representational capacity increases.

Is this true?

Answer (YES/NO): NO